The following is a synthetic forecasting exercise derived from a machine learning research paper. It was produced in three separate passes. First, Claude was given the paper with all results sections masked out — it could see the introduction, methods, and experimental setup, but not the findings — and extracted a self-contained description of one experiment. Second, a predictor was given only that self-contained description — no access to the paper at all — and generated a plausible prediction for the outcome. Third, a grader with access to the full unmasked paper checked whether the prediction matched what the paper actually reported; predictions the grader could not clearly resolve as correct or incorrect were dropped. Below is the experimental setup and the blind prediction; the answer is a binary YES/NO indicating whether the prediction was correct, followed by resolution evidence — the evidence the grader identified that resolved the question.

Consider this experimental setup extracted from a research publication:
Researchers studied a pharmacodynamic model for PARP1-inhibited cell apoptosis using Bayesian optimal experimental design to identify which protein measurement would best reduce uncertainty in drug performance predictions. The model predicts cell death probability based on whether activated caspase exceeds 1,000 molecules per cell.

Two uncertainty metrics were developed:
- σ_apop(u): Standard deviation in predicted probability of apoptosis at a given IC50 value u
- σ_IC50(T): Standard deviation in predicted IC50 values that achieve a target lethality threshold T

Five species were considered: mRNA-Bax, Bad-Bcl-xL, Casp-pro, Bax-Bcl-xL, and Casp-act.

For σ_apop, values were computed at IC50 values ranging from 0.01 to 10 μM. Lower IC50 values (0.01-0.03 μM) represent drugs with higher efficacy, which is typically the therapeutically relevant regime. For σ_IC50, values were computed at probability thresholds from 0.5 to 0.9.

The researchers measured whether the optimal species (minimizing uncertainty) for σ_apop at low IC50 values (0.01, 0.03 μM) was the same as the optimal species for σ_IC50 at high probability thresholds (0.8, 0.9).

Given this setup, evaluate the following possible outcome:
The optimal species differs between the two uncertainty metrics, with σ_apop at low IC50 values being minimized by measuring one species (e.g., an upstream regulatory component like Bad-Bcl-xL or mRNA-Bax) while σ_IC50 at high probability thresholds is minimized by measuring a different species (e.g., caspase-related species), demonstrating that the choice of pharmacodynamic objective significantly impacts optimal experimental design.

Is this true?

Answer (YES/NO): NO